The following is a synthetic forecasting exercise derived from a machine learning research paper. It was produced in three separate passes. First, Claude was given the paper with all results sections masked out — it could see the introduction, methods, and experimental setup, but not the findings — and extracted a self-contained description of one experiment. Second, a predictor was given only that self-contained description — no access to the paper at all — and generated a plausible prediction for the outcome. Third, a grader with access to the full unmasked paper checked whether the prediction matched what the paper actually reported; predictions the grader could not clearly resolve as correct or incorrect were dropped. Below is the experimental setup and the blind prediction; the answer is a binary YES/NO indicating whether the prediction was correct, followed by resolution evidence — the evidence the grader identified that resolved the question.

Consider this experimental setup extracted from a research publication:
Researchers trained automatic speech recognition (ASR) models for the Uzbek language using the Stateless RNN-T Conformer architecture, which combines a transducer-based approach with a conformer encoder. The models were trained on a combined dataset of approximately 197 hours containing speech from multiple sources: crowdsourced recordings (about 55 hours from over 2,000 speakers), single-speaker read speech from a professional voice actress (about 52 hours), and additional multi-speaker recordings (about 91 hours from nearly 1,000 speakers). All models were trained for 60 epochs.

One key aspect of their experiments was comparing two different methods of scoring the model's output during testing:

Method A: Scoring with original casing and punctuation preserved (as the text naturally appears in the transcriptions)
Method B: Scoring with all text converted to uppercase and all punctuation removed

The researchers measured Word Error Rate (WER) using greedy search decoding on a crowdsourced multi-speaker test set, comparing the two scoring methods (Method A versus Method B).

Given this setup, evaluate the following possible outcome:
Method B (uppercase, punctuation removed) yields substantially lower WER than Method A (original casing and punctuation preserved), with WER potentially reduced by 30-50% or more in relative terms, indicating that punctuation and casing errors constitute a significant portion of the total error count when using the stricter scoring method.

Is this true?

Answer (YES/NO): YES